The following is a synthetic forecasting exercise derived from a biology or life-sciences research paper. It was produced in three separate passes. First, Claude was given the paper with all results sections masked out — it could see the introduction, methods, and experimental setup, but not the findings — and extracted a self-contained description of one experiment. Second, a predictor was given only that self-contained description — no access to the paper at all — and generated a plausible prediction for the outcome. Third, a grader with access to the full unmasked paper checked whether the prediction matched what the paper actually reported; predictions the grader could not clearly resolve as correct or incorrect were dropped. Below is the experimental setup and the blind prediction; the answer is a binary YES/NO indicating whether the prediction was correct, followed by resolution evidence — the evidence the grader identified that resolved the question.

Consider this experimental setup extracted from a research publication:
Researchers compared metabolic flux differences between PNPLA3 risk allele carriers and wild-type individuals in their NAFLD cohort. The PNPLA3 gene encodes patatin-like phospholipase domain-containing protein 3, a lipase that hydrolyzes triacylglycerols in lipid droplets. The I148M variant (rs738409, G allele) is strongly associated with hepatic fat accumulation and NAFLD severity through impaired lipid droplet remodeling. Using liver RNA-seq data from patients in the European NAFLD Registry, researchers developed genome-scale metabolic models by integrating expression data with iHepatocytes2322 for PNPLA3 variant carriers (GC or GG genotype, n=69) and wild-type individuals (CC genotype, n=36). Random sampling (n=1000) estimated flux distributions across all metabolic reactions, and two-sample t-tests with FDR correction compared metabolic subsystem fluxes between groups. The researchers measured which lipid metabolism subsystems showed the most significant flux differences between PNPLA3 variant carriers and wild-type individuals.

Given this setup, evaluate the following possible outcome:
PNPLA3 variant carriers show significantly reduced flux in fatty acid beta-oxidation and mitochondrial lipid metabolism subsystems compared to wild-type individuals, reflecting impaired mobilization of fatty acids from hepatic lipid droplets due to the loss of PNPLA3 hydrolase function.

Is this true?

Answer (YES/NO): YES